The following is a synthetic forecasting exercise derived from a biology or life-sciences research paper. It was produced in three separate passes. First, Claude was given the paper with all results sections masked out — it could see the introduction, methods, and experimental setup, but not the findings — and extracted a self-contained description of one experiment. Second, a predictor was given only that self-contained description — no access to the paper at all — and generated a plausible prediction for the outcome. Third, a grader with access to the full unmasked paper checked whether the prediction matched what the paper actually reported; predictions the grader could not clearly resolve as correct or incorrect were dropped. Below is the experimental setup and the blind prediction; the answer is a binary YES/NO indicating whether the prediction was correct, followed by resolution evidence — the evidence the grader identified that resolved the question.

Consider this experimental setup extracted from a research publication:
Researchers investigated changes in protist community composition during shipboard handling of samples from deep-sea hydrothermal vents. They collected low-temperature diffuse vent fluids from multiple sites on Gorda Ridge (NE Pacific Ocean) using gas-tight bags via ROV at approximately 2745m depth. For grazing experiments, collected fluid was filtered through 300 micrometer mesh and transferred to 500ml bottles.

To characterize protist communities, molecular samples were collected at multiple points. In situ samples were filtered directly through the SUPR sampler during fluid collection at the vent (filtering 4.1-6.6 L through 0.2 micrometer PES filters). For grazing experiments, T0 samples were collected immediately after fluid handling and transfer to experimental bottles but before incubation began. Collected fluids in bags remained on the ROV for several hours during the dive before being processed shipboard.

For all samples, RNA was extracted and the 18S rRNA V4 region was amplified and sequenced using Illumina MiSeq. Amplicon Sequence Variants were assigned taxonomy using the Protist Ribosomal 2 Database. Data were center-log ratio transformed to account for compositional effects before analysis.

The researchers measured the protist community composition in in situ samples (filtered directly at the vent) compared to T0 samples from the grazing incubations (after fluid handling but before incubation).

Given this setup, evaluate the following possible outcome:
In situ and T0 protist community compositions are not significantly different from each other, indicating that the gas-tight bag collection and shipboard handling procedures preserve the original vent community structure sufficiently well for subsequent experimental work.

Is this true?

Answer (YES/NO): NO